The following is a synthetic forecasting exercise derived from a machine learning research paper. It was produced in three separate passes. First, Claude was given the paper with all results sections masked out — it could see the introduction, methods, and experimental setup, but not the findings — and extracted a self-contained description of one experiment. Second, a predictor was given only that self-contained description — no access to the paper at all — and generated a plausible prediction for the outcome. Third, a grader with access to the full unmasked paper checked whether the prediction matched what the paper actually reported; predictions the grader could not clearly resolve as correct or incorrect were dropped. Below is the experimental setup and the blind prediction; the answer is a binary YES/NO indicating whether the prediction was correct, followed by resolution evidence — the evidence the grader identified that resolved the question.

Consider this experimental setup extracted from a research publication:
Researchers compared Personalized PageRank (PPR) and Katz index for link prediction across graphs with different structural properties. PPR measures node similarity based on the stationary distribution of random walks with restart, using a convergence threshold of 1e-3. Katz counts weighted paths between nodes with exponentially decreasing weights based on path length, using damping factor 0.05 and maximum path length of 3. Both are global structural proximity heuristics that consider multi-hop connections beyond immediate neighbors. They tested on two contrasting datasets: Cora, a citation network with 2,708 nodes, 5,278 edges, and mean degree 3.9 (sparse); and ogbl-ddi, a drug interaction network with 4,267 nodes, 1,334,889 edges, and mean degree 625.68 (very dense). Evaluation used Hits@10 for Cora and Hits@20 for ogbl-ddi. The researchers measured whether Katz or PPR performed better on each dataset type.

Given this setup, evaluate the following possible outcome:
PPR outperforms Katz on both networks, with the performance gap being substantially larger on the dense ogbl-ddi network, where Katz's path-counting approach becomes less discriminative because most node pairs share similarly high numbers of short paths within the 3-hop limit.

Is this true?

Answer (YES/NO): NO